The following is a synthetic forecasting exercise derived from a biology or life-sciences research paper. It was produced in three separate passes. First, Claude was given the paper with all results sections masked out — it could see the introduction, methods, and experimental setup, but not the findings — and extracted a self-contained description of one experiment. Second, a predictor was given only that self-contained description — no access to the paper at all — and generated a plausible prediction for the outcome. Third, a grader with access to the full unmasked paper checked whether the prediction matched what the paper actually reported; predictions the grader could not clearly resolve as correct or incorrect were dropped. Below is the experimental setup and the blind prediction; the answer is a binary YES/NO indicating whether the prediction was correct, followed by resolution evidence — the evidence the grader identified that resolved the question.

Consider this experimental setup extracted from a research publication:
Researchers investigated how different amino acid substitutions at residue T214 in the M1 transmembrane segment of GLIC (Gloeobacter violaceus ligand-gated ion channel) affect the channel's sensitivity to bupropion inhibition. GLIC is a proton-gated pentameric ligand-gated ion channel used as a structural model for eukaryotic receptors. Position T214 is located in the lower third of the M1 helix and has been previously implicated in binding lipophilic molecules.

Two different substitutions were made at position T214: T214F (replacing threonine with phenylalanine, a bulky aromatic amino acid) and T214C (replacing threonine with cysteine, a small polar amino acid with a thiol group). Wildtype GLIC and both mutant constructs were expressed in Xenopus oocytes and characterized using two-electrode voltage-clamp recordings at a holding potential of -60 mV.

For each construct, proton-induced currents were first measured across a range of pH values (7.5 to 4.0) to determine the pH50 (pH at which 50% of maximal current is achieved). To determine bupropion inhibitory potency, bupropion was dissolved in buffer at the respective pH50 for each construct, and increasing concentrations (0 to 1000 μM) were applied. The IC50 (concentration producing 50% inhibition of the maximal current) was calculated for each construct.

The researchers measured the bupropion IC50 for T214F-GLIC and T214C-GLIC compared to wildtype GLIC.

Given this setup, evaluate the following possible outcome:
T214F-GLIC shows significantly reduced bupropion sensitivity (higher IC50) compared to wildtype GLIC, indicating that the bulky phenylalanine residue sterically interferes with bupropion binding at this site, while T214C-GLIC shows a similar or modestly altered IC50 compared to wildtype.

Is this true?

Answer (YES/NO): YES